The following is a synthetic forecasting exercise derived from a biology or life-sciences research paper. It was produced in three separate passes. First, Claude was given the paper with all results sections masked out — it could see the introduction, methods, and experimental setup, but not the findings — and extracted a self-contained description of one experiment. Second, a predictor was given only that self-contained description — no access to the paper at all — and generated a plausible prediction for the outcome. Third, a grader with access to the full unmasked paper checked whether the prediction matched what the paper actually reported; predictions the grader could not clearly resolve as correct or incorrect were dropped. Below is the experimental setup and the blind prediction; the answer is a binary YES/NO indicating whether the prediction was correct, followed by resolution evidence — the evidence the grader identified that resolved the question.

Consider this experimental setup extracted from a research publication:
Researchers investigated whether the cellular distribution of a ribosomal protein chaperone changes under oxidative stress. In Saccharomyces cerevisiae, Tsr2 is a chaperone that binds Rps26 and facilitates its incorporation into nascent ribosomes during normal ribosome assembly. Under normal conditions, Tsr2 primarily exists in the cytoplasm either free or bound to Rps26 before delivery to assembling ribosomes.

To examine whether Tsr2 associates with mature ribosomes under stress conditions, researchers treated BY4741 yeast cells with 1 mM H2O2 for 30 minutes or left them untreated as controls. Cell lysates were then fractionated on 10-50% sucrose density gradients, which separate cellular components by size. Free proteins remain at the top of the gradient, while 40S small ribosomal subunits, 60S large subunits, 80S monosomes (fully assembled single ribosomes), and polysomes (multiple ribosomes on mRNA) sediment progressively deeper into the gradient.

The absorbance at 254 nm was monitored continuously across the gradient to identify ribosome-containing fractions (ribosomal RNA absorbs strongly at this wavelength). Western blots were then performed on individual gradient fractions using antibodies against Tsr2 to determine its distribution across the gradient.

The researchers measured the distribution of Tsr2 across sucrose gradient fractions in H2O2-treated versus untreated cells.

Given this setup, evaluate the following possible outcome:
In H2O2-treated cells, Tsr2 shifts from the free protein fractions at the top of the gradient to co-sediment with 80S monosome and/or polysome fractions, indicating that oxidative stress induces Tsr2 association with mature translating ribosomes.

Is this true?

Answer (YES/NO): YES